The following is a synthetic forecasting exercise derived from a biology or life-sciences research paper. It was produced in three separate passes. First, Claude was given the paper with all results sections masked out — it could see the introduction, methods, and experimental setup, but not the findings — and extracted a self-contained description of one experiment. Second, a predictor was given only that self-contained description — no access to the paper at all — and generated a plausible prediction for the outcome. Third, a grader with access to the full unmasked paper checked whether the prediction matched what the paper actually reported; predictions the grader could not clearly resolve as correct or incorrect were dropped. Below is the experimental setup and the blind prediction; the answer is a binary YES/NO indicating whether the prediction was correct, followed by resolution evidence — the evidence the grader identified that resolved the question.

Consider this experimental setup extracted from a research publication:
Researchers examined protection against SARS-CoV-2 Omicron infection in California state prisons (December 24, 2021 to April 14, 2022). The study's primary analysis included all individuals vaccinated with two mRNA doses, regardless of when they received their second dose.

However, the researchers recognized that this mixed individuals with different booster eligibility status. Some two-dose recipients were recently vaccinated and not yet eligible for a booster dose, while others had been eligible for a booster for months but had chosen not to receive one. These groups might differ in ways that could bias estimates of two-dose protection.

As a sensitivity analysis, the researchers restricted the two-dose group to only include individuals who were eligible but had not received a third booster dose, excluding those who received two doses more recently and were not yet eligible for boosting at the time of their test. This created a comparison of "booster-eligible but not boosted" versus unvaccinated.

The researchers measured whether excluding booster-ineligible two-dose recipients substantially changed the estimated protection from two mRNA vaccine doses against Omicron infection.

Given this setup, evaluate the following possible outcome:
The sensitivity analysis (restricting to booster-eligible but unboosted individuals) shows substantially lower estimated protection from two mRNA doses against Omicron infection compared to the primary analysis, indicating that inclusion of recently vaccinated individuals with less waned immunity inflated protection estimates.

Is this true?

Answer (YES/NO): YES